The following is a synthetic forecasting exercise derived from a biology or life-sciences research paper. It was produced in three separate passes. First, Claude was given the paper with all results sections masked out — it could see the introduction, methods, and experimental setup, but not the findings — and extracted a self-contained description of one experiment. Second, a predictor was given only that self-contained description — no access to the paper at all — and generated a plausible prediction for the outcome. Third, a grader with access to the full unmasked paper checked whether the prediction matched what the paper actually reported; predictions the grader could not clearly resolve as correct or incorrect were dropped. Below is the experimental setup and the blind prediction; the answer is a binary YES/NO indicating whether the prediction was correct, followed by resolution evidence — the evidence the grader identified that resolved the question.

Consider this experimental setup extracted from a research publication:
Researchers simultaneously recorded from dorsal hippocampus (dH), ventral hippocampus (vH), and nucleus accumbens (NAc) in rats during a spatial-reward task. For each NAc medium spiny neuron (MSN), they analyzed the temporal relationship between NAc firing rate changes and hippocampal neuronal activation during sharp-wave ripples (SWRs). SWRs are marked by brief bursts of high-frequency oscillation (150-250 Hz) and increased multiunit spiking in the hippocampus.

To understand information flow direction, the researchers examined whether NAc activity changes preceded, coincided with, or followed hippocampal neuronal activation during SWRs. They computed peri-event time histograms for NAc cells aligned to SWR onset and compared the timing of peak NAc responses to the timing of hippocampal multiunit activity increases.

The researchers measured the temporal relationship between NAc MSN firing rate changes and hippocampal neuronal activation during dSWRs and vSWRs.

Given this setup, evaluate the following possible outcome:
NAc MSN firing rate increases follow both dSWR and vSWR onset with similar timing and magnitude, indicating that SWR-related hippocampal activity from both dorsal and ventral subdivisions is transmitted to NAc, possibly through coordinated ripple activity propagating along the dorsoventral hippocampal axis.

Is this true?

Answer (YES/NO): NO